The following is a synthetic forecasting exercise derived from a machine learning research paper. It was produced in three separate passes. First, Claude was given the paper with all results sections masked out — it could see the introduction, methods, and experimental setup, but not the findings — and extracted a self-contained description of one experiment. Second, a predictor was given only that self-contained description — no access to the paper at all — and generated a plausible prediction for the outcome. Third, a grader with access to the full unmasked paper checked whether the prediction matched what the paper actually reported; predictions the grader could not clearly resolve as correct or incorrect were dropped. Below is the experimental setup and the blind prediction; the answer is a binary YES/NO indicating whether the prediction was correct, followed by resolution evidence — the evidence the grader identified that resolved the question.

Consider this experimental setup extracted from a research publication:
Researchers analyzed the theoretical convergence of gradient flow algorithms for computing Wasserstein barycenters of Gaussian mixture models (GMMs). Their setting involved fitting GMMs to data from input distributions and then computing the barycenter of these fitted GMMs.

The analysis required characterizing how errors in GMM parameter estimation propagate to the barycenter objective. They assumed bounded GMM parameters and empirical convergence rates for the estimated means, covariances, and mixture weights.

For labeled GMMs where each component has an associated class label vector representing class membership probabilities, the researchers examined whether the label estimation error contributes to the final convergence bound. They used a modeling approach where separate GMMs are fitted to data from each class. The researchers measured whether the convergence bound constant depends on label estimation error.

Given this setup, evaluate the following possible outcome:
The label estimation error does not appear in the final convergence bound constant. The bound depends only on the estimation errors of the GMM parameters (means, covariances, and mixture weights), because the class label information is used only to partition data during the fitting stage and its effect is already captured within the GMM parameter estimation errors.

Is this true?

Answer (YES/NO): YES